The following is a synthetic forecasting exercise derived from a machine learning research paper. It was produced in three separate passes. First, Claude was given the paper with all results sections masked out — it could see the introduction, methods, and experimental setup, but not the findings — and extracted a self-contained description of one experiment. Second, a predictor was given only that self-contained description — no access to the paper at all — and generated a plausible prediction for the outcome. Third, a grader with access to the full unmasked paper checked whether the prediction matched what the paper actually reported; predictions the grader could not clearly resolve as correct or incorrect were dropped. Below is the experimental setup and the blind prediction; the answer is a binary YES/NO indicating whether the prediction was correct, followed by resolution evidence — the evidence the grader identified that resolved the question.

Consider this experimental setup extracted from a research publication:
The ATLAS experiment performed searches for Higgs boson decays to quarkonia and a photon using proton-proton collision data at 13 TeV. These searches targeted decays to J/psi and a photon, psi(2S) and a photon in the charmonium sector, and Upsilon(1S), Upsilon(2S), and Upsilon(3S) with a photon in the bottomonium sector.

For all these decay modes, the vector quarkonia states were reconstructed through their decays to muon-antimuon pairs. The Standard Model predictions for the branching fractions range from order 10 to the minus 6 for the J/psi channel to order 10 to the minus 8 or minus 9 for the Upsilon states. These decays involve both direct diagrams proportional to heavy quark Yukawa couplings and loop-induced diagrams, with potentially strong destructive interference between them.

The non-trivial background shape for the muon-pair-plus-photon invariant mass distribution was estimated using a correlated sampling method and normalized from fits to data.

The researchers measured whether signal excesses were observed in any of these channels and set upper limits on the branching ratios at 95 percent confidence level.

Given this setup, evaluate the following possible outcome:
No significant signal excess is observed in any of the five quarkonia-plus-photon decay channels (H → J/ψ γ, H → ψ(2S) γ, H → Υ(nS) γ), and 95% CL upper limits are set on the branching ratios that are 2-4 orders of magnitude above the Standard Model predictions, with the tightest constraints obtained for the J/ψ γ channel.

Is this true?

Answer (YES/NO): NO